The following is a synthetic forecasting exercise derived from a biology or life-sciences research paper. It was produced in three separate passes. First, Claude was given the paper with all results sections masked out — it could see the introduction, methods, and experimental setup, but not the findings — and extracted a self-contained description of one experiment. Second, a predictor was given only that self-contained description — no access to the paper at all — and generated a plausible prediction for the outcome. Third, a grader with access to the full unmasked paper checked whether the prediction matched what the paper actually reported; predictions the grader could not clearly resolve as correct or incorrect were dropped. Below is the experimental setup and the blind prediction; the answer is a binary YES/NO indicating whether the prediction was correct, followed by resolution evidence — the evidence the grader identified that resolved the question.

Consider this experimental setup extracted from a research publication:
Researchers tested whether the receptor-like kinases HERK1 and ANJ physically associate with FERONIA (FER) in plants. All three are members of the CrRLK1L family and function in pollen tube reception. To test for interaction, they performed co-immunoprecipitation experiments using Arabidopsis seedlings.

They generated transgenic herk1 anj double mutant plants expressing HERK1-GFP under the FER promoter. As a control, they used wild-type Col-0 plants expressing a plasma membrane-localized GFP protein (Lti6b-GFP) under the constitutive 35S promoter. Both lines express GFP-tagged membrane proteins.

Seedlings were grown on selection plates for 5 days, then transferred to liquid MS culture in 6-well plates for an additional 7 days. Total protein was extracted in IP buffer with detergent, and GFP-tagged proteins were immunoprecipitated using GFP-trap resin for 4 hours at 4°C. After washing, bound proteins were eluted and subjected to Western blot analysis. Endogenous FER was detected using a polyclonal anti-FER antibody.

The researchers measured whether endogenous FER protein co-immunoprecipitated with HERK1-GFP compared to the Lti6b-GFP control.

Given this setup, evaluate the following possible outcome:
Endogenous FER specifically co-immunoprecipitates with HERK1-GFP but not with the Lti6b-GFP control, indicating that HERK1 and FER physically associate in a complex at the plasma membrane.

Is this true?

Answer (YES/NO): YES